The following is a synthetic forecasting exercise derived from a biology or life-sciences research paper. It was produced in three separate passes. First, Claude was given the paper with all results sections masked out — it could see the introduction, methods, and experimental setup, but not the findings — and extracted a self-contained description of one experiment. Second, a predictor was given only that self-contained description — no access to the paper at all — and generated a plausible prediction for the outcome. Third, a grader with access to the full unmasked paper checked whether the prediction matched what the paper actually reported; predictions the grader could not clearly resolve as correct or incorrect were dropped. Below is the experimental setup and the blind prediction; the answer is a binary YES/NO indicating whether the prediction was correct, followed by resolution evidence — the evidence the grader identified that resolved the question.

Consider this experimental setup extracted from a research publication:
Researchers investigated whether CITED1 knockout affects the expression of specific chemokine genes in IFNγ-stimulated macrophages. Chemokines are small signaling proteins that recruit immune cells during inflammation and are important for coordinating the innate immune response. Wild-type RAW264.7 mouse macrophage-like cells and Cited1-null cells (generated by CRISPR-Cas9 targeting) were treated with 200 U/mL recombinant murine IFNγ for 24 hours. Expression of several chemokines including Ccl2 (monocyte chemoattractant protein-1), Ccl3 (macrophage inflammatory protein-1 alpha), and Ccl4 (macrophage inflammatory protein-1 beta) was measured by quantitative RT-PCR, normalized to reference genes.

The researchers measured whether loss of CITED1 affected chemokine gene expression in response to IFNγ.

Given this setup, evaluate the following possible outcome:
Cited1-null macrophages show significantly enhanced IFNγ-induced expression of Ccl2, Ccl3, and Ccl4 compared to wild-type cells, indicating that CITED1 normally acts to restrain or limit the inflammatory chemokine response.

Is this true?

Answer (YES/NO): NO